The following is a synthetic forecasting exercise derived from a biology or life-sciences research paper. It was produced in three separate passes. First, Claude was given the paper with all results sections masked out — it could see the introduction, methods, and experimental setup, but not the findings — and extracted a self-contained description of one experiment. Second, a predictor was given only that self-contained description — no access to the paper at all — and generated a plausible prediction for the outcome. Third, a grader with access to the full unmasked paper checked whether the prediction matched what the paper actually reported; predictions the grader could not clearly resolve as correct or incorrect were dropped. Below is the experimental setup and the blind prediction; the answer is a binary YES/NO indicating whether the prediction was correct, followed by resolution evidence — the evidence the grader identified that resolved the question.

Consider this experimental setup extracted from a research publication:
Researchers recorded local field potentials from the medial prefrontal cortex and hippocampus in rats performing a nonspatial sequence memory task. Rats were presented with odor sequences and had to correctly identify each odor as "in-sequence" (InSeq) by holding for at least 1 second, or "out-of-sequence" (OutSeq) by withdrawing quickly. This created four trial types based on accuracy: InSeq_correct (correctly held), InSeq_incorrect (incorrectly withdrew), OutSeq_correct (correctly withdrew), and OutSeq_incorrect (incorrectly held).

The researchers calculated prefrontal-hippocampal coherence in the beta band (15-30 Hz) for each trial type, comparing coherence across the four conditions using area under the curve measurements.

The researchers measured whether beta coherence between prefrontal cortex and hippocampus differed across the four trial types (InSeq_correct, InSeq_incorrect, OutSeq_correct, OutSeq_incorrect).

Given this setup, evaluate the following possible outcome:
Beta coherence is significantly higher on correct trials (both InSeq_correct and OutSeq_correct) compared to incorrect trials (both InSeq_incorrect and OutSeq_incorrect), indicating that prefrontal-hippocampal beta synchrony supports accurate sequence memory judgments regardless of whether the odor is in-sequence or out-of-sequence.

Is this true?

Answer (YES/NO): NO